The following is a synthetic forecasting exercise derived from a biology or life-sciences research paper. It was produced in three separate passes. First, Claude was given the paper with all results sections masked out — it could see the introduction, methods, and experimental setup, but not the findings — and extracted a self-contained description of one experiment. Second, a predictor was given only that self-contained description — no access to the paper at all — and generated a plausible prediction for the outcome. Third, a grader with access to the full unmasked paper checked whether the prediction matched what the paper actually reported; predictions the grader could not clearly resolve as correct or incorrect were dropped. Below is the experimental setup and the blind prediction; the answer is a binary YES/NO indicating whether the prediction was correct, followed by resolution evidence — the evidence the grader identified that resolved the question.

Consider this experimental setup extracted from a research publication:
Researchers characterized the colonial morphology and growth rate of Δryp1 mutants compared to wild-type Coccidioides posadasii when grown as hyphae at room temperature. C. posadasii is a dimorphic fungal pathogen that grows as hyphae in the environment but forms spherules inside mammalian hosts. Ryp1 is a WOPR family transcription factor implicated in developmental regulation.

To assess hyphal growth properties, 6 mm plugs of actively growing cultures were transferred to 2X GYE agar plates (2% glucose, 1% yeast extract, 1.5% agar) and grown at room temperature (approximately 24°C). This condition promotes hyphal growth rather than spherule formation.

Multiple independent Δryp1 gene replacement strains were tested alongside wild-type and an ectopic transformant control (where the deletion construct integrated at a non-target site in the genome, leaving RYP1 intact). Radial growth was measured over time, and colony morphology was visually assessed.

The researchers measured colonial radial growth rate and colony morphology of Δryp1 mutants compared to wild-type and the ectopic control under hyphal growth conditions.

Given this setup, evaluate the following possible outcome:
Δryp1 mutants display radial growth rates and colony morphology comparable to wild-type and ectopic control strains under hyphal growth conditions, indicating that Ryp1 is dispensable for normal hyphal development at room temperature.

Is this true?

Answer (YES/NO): NO